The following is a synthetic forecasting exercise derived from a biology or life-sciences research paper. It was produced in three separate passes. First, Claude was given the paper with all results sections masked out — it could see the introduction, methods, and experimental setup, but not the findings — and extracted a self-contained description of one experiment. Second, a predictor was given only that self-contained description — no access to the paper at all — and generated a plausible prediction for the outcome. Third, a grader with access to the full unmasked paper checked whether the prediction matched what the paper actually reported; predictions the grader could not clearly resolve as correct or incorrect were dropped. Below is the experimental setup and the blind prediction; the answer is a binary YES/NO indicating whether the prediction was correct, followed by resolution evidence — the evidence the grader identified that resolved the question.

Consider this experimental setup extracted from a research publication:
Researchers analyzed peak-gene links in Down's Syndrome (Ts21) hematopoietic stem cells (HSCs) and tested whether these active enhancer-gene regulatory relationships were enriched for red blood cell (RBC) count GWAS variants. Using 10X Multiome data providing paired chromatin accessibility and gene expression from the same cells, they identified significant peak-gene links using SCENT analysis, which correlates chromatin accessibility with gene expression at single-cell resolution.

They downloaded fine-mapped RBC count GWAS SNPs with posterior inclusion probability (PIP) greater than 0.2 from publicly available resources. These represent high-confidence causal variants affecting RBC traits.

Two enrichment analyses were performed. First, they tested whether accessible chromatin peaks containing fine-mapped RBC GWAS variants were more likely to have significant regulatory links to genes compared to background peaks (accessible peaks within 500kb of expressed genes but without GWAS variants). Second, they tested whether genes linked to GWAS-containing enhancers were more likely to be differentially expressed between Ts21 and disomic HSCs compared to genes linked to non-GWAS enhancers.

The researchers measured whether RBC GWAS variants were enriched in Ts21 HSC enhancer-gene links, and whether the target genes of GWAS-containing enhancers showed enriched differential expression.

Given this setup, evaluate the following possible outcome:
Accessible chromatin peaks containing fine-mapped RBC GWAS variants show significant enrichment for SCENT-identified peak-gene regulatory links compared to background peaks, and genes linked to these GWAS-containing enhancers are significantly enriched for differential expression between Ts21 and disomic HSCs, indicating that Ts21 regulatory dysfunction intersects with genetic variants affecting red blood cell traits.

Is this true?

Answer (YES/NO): YES